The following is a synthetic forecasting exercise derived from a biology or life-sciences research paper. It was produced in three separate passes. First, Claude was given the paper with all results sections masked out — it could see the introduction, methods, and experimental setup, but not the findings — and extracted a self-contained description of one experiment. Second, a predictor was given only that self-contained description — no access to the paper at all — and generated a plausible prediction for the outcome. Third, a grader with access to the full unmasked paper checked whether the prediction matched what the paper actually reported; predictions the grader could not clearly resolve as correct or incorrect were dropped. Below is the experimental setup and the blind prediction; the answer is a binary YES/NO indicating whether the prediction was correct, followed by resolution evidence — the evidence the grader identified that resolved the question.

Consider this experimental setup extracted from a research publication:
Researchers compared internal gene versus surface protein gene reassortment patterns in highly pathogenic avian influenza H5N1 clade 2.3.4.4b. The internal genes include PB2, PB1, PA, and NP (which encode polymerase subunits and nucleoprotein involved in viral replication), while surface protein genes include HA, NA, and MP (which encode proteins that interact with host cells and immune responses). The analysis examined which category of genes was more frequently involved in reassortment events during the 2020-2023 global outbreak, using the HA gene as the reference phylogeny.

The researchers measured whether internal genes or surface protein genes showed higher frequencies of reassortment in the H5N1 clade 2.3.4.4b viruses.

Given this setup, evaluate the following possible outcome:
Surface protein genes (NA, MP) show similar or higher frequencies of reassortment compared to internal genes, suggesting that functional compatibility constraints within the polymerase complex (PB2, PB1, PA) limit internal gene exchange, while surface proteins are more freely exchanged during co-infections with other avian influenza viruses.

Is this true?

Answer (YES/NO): NO